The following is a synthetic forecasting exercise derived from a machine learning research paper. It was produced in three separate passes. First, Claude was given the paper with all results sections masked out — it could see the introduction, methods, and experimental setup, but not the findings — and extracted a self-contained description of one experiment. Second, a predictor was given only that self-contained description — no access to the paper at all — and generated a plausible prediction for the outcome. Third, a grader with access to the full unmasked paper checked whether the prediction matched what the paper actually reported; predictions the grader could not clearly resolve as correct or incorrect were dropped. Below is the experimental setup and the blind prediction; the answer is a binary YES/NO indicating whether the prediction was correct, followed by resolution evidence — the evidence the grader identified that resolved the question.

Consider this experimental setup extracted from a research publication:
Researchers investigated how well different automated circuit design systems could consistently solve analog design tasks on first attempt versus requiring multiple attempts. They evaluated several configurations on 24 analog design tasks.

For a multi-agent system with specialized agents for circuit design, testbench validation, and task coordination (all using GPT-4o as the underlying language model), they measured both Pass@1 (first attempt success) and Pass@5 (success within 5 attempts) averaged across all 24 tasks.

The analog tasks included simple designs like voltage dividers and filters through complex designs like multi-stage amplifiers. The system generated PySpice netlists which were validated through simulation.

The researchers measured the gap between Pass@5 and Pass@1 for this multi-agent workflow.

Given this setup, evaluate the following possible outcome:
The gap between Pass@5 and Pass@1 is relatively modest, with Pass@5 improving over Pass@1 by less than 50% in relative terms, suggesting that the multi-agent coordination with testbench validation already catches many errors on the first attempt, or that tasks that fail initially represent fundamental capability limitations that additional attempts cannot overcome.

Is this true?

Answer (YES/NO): YES